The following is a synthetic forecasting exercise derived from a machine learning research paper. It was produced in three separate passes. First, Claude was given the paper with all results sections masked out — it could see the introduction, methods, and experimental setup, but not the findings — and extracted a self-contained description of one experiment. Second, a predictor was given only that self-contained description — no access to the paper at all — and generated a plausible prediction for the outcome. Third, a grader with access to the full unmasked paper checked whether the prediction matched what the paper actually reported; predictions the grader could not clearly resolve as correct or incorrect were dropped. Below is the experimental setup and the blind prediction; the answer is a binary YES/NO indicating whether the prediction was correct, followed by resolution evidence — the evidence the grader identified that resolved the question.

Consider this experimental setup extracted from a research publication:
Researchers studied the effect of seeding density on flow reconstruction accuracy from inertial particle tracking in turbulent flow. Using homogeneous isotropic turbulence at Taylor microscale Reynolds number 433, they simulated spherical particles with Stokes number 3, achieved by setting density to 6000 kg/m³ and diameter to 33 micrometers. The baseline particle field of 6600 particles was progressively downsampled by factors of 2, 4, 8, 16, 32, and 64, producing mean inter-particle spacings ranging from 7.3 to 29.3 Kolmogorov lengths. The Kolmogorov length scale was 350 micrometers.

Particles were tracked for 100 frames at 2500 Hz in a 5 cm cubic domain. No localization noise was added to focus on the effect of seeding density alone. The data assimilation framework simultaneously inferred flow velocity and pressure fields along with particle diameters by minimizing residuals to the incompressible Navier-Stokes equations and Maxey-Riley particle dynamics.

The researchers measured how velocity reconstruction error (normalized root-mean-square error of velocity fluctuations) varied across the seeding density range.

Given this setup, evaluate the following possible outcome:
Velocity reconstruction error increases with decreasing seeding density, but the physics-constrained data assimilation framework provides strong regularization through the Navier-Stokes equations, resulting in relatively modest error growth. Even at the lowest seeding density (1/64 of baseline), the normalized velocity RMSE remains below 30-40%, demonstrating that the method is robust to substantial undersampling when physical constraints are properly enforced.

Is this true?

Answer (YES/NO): YES